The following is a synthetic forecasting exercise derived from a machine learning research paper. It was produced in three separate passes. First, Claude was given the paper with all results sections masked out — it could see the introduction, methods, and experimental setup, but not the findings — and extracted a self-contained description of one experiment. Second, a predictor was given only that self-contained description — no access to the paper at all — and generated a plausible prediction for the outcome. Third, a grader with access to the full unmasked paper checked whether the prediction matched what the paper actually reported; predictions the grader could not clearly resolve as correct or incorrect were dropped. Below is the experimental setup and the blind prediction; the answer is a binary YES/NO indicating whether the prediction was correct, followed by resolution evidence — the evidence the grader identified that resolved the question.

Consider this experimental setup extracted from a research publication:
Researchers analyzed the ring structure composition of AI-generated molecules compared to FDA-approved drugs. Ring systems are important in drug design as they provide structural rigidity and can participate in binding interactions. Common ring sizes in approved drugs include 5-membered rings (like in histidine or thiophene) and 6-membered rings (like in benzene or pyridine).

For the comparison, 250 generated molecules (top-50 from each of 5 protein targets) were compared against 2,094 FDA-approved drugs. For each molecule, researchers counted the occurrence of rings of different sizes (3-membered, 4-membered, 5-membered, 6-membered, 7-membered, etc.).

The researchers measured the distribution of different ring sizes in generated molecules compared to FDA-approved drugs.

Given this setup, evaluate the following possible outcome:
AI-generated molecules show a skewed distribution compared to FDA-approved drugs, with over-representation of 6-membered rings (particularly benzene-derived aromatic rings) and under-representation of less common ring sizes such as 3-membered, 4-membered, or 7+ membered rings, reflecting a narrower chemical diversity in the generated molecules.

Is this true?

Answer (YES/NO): NO